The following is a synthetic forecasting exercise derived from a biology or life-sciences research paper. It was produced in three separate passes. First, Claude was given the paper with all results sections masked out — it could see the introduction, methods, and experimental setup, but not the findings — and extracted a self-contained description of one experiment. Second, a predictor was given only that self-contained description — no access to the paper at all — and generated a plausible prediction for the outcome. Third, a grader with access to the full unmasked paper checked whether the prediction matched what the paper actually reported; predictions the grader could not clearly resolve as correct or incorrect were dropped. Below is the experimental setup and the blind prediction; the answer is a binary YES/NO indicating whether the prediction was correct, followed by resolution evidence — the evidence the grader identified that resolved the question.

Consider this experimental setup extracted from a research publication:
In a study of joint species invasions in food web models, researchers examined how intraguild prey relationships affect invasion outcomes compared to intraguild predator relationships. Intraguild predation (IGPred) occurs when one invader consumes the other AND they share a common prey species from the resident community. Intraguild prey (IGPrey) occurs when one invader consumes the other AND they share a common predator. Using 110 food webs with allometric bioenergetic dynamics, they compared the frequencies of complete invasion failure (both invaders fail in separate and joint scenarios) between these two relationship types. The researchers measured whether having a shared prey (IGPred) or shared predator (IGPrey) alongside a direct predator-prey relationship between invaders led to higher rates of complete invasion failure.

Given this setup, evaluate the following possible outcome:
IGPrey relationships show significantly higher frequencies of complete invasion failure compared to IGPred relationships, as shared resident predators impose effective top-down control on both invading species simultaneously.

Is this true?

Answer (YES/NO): NO